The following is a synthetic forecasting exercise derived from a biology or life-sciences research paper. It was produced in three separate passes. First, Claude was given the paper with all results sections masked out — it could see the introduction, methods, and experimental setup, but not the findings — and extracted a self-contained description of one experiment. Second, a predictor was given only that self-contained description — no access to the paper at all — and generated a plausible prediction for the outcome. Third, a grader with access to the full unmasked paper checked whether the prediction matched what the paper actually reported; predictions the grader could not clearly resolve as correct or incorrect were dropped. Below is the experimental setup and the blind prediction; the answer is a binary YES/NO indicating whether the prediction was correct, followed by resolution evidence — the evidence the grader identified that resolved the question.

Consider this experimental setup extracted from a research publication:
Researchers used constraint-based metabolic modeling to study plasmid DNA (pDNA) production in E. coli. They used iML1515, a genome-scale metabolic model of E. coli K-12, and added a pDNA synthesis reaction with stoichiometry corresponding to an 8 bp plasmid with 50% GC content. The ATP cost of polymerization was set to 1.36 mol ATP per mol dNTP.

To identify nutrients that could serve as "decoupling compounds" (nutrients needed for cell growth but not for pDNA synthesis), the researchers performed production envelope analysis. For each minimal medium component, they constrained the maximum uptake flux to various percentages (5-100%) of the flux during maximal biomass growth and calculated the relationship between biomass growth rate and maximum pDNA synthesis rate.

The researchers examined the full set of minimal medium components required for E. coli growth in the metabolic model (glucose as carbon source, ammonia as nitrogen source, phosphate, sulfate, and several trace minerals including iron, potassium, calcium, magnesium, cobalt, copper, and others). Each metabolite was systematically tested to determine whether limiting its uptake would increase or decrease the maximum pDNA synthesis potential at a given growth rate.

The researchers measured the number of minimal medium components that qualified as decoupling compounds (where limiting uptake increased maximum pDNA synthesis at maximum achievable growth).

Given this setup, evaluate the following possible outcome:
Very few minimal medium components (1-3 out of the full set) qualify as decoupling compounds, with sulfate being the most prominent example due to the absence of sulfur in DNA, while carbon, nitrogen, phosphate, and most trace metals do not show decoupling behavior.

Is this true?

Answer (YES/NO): NO